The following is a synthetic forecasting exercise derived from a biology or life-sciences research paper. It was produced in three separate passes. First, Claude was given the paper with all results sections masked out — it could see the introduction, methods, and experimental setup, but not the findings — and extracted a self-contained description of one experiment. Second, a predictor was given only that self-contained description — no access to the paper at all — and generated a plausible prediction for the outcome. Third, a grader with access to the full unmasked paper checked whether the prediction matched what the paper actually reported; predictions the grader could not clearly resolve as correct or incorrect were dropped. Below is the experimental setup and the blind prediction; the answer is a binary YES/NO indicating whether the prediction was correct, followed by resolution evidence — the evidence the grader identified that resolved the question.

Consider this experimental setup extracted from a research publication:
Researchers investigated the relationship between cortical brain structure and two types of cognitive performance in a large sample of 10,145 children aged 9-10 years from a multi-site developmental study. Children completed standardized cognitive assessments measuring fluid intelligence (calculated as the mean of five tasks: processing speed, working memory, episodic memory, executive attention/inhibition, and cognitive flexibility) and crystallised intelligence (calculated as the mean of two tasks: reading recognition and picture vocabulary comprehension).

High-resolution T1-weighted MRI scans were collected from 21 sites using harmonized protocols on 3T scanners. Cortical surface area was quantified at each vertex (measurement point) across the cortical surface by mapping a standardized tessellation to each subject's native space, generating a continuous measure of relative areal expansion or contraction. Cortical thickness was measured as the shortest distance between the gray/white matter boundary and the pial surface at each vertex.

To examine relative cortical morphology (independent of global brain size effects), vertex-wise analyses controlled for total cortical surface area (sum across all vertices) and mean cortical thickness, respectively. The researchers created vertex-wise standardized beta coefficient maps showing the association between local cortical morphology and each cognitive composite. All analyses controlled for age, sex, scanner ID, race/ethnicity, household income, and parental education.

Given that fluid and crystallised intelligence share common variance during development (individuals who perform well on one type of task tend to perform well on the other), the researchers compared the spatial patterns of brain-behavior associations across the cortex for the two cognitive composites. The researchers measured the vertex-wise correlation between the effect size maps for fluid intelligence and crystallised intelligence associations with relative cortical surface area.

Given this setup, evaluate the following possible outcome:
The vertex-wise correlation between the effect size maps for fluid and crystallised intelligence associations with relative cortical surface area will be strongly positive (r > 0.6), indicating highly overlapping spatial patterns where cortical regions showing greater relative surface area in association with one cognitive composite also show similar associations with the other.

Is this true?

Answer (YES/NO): NO